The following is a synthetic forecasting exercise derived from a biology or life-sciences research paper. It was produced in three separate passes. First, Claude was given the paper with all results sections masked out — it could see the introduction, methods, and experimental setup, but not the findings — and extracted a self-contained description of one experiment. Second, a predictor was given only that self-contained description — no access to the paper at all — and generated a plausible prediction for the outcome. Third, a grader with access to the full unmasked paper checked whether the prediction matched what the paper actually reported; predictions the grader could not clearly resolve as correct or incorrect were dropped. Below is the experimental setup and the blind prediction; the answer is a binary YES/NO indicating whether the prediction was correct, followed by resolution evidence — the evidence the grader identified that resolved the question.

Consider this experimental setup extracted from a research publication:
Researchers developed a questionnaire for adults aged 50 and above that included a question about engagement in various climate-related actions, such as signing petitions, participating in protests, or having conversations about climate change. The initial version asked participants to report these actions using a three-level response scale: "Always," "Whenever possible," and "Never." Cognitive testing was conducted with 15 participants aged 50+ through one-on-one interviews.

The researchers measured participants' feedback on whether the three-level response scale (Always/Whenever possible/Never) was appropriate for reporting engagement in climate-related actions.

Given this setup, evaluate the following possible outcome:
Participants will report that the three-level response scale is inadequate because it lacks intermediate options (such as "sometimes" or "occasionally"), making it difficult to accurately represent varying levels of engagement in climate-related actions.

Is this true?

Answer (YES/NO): NO